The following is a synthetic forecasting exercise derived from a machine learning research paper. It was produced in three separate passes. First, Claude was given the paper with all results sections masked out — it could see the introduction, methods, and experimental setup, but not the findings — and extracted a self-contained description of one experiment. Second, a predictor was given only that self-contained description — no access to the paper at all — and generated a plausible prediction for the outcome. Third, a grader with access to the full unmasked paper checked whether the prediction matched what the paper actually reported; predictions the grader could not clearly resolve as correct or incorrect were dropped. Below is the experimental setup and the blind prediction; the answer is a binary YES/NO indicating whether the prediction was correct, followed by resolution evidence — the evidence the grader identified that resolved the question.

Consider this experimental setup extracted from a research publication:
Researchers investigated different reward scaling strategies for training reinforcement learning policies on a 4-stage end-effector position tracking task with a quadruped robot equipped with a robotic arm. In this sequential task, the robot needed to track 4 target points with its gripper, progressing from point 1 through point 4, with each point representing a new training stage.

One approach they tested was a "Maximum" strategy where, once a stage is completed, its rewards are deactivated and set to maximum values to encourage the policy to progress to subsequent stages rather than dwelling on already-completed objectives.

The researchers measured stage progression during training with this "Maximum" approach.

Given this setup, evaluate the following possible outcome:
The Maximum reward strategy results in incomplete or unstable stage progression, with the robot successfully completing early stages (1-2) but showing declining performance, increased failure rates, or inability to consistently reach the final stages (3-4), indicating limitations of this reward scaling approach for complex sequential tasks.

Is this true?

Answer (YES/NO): YES